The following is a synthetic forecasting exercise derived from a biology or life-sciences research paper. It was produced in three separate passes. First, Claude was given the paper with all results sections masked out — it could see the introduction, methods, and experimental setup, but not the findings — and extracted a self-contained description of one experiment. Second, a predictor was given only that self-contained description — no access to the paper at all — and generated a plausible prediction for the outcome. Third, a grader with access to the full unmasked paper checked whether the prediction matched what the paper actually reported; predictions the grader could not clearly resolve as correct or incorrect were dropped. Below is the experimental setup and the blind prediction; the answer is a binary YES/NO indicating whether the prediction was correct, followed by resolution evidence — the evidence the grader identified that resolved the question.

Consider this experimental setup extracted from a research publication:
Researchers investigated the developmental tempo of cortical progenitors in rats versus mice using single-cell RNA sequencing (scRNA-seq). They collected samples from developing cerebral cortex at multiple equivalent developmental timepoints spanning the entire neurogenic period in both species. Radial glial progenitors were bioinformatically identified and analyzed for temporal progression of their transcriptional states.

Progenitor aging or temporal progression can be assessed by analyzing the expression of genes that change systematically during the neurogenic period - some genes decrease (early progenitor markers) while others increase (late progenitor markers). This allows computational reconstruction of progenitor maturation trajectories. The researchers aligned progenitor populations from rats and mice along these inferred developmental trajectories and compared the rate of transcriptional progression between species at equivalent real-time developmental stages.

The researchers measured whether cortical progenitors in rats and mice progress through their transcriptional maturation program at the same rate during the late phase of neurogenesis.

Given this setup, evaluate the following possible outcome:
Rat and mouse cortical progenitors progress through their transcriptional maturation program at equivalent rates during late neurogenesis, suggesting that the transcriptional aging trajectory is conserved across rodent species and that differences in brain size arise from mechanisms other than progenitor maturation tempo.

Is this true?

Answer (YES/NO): NO